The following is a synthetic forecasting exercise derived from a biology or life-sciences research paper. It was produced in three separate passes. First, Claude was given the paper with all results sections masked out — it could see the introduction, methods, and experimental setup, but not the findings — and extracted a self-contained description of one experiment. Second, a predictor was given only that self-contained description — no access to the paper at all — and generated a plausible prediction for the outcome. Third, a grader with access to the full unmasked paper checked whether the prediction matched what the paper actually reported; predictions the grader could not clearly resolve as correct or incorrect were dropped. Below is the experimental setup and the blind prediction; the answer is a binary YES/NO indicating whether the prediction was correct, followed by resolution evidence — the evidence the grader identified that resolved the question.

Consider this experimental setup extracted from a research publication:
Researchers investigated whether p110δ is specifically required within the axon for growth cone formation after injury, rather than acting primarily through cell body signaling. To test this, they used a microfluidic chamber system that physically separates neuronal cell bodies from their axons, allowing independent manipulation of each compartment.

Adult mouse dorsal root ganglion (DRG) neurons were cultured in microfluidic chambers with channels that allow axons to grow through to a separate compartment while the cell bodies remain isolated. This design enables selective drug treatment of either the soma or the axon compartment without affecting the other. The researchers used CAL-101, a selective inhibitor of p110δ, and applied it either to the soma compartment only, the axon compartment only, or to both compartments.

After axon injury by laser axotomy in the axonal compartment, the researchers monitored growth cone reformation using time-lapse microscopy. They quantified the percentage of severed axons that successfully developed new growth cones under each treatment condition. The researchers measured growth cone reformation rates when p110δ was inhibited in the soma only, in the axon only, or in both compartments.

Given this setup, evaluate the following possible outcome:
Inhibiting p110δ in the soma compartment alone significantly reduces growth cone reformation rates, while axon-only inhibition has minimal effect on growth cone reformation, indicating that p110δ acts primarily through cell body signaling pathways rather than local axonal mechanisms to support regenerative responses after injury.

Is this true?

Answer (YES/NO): NO